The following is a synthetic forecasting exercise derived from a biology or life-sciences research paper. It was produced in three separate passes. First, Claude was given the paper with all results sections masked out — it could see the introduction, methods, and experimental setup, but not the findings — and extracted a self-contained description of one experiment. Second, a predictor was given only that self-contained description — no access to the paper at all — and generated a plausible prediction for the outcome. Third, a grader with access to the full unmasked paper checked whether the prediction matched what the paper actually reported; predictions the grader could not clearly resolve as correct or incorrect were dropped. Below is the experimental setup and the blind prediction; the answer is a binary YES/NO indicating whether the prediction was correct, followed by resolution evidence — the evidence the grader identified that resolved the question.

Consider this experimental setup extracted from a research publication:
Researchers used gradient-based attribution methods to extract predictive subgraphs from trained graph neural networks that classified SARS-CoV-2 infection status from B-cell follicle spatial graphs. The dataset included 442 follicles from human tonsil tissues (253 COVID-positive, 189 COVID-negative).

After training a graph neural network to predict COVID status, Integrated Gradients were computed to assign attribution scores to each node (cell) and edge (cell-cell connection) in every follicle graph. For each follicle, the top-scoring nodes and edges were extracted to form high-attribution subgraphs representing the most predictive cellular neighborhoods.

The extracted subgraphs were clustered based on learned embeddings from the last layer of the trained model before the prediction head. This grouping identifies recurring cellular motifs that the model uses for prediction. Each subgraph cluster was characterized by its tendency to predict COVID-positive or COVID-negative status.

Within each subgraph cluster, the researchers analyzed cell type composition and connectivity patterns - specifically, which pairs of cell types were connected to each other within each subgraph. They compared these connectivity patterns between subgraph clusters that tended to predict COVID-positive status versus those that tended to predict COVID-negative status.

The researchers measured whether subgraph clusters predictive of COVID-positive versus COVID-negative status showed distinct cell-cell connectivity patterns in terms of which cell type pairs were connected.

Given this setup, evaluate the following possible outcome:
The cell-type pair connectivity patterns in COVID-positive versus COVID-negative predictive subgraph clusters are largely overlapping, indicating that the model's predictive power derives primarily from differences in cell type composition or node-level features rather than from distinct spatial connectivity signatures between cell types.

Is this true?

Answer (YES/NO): NO